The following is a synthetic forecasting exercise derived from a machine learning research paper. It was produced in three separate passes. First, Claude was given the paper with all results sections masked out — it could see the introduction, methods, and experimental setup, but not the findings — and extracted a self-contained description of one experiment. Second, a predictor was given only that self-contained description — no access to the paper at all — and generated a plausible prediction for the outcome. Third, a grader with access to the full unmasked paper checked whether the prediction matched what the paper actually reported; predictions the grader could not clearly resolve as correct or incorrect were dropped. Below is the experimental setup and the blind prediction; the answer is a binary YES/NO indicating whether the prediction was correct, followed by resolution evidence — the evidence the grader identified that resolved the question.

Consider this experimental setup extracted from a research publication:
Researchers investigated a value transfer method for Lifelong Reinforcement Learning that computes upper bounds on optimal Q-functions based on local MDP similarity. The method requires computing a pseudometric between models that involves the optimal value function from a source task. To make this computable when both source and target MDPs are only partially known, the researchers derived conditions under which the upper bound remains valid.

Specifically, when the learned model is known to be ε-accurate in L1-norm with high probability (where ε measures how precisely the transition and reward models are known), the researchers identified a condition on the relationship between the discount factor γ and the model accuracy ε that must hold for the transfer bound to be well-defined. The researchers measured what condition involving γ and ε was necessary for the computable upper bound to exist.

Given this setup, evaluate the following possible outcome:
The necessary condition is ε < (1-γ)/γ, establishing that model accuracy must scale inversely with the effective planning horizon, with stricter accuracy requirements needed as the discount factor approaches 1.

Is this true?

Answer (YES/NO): YES